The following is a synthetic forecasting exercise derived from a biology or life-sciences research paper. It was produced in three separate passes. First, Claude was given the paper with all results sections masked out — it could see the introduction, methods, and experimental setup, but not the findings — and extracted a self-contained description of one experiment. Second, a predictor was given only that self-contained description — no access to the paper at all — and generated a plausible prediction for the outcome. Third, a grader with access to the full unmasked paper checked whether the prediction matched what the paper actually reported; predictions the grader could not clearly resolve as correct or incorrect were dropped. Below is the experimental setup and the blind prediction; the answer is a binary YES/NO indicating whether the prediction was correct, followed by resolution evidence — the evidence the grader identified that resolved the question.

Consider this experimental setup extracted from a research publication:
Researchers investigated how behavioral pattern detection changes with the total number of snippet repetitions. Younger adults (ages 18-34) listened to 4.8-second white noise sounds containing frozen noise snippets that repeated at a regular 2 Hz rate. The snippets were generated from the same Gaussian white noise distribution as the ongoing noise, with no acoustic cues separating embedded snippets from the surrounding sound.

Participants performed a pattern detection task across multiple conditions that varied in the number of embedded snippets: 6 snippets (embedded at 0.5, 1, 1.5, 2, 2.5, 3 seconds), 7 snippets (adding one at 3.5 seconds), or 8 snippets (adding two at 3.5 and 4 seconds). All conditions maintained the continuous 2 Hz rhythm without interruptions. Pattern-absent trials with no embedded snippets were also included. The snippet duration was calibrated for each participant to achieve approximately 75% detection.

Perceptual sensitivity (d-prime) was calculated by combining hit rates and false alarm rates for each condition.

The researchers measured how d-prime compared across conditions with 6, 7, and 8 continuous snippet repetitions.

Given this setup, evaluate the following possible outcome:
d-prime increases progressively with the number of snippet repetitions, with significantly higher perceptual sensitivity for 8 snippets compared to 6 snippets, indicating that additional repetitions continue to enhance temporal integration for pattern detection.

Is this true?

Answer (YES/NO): YES